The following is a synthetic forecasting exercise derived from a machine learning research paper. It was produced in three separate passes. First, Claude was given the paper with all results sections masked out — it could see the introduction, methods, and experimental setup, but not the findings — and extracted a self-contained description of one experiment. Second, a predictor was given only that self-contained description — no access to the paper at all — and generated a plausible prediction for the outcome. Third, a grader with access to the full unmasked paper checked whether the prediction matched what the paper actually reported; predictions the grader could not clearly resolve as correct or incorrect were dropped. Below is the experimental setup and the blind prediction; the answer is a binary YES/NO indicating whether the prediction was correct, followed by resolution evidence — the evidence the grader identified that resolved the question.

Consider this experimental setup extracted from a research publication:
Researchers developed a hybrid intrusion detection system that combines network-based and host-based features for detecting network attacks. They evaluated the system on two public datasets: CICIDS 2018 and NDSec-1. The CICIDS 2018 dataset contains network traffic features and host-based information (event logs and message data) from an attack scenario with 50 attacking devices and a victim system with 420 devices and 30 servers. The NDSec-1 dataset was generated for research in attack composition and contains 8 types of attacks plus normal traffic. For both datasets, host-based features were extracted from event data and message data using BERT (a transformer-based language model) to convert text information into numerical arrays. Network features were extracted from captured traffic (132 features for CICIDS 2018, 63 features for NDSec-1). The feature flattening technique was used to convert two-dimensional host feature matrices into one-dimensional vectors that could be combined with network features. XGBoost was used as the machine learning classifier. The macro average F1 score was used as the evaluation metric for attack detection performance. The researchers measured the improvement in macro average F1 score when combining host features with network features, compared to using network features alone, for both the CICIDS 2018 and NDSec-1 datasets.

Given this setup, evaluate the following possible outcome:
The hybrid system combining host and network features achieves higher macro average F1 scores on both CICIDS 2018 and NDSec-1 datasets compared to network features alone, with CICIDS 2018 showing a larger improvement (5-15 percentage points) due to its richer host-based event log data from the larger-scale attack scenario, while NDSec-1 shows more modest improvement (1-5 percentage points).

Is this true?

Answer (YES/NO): YES